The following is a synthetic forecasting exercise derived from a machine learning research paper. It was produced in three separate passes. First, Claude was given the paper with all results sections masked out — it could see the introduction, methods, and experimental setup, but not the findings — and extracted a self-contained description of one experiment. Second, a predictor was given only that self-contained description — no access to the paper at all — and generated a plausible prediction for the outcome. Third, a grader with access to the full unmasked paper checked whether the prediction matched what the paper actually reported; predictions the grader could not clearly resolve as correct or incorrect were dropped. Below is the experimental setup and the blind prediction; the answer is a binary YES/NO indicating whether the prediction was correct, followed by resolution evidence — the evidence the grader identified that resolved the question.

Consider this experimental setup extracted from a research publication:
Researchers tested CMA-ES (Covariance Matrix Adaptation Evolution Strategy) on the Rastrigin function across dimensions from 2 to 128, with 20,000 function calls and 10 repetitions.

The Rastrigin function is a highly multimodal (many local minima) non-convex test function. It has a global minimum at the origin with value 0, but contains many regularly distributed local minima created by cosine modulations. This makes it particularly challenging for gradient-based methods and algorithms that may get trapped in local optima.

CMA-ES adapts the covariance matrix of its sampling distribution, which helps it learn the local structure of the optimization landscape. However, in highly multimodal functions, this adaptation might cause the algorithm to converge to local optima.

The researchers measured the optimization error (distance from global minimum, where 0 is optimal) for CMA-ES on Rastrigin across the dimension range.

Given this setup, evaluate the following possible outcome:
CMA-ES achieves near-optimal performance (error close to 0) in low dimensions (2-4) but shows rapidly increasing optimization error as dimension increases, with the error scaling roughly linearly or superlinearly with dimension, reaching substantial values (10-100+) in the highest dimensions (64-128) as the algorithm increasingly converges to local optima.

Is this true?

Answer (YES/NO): NO